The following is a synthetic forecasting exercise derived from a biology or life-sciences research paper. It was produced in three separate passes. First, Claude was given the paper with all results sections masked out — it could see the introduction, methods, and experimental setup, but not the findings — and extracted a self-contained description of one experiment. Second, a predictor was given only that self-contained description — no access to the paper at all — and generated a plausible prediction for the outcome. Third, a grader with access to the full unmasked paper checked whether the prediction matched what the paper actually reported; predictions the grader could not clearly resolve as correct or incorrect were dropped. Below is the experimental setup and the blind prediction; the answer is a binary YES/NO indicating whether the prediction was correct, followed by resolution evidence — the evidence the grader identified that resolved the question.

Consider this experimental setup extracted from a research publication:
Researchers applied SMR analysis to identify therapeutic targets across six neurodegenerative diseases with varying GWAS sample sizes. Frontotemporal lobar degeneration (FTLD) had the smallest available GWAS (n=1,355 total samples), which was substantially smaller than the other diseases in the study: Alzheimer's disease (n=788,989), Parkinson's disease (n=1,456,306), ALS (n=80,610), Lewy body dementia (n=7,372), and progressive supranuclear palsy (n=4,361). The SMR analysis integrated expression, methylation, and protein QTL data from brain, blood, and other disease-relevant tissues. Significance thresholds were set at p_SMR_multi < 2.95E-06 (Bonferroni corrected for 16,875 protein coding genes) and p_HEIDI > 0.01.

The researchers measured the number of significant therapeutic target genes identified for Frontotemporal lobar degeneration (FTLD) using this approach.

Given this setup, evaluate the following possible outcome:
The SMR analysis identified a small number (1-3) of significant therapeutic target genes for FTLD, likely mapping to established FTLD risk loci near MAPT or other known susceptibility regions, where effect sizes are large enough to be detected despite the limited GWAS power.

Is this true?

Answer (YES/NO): NO